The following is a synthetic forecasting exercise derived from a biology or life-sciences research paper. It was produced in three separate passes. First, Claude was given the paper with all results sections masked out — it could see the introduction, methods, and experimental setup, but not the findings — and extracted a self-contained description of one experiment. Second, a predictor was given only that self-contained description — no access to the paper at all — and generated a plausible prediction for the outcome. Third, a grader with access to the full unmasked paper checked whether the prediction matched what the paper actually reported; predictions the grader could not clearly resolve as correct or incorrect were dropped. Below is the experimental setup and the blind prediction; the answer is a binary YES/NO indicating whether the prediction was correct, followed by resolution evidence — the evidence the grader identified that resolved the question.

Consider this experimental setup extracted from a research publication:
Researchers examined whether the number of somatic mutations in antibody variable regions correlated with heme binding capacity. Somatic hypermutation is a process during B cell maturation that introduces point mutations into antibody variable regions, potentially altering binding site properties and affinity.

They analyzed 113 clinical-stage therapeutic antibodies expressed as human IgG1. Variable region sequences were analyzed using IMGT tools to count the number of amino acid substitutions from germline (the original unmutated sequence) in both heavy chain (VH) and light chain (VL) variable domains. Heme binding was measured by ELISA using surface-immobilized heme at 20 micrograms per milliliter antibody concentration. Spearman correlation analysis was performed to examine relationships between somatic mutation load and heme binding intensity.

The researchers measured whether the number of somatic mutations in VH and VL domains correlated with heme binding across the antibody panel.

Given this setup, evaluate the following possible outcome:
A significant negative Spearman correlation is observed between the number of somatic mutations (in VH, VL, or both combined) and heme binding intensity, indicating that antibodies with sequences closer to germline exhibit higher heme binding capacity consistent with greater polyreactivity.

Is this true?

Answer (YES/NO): NO